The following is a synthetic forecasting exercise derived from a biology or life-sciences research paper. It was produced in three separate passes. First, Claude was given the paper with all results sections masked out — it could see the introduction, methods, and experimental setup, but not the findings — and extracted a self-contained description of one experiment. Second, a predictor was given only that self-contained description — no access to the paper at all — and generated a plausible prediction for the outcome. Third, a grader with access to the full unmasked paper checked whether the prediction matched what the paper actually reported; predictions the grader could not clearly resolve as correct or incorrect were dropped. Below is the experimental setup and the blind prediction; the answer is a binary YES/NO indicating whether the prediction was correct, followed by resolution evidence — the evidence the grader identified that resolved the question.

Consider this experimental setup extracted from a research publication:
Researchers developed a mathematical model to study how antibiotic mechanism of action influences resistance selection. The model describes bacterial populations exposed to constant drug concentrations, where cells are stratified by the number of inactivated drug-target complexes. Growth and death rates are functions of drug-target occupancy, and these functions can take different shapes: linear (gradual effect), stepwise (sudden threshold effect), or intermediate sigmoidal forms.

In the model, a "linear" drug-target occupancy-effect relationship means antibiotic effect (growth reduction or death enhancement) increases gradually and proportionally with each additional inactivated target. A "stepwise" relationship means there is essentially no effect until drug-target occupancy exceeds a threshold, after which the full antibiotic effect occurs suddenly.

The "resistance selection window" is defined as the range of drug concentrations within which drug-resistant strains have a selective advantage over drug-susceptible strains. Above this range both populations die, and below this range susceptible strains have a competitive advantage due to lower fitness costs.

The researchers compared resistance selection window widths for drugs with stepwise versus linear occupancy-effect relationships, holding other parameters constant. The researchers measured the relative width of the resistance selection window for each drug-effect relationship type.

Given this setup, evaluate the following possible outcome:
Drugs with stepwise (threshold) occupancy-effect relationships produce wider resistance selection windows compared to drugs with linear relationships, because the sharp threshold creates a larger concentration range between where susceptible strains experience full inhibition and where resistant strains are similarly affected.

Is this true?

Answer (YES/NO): NO